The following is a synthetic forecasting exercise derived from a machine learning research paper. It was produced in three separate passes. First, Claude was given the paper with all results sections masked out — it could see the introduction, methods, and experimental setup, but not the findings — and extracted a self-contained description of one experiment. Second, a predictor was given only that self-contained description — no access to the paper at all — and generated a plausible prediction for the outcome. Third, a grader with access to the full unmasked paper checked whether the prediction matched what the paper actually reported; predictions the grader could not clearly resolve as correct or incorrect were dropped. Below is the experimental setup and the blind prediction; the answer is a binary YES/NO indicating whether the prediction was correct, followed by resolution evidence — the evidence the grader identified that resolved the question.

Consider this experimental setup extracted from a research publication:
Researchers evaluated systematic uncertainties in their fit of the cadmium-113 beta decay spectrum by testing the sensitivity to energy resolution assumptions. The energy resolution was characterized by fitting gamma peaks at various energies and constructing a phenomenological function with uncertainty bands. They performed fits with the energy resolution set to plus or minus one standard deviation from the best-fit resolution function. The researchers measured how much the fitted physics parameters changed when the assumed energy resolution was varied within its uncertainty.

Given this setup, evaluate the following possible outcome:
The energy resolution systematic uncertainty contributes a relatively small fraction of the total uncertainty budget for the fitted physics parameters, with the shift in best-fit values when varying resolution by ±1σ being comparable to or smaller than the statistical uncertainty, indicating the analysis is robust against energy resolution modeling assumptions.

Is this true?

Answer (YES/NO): YES